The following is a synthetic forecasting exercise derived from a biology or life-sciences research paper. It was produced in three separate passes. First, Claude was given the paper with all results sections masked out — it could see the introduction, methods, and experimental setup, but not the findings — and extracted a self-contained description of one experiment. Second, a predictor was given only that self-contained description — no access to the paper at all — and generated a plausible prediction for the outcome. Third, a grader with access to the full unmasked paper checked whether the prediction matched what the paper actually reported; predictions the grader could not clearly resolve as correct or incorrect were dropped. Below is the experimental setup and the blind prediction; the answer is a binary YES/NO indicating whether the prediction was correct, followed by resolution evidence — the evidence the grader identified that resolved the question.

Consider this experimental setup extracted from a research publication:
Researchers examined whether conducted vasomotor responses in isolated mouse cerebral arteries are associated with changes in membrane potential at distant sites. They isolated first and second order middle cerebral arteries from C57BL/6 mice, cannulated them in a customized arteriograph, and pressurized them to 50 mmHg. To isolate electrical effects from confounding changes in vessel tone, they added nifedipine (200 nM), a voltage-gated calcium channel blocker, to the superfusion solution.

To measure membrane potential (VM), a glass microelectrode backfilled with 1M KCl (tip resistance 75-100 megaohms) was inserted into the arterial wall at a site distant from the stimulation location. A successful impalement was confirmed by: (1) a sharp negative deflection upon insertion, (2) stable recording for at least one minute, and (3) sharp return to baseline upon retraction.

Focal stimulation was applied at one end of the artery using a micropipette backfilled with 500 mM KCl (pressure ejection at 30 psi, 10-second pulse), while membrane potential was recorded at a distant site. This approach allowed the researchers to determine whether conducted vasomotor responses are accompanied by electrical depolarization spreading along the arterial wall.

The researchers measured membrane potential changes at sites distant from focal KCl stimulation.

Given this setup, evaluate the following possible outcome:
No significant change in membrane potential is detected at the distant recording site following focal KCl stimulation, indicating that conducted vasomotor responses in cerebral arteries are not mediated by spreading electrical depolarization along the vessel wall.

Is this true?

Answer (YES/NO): NO